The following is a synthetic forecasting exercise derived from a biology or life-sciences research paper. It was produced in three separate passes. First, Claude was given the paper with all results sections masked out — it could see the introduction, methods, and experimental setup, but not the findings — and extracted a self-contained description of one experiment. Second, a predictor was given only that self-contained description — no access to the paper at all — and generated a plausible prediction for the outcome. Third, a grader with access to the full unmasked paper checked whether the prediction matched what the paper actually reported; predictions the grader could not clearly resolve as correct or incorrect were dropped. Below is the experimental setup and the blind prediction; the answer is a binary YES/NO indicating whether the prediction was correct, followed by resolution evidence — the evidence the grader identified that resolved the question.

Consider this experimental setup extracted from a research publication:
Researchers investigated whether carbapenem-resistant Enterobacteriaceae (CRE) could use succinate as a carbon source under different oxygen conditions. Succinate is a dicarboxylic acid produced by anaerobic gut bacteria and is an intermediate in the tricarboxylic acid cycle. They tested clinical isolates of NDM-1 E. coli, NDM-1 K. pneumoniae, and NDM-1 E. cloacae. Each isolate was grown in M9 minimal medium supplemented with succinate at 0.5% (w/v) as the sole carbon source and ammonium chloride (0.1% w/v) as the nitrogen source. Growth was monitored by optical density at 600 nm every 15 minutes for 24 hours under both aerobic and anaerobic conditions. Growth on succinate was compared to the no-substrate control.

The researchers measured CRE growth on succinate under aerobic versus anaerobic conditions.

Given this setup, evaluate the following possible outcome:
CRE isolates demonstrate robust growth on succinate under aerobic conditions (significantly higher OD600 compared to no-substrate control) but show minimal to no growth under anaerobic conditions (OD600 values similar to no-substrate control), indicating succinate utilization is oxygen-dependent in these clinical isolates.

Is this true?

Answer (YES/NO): NO